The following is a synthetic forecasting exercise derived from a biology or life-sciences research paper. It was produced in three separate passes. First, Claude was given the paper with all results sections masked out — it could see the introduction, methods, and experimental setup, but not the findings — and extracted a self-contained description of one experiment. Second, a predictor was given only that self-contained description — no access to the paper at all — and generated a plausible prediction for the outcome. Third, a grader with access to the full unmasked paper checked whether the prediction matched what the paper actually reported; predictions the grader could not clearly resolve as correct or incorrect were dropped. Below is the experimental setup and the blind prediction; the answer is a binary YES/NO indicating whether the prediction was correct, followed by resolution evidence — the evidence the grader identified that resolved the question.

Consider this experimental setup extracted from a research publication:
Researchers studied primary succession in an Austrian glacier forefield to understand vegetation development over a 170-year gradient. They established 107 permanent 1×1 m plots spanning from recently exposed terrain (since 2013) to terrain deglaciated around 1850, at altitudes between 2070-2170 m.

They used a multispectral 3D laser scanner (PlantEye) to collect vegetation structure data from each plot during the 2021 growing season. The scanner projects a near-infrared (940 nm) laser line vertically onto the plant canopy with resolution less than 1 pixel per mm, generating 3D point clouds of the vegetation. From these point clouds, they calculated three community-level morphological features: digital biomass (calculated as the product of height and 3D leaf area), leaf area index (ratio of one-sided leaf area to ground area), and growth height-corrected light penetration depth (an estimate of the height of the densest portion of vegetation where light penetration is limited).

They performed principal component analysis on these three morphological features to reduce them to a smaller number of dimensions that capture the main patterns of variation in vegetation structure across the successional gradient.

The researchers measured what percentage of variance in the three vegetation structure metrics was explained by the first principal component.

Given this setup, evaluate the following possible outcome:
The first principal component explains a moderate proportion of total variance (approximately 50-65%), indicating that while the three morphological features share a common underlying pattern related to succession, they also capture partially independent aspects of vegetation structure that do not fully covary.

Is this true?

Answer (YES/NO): NO